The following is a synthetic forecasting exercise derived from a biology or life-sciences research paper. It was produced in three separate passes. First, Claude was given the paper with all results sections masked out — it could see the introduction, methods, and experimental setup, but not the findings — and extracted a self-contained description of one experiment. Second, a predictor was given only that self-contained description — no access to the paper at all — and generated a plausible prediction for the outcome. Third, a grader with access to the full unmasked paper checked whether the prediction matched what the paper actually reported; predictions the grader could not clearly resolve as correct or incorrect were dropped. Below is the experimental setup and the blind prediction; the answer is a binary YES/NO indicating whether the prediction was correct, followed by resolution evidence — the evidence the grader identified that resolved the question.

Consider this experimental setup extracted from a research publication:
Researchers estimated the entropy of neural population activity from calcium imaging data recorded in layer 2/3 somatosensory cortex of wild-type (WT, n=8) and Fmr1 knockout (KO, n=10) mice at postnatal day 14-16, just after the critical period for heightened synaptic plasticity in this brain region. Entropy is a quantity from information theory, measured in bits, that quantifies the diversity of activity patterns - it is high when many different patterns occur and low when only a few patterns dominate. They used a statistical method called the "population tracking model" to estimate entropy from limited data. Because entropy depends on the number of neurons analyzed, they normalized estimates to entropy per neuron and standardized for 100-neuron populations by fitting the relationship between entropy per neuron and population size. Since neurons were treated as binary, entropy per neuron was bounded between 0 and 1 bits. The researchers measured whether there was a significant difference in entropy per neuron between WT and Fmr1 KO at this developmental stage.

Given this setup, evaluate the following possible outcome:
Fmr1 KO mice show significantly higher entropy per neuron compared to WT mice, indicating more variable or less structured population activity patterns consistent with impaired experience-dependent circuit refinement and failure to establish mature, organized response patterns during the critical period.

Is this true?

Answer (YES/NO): NO